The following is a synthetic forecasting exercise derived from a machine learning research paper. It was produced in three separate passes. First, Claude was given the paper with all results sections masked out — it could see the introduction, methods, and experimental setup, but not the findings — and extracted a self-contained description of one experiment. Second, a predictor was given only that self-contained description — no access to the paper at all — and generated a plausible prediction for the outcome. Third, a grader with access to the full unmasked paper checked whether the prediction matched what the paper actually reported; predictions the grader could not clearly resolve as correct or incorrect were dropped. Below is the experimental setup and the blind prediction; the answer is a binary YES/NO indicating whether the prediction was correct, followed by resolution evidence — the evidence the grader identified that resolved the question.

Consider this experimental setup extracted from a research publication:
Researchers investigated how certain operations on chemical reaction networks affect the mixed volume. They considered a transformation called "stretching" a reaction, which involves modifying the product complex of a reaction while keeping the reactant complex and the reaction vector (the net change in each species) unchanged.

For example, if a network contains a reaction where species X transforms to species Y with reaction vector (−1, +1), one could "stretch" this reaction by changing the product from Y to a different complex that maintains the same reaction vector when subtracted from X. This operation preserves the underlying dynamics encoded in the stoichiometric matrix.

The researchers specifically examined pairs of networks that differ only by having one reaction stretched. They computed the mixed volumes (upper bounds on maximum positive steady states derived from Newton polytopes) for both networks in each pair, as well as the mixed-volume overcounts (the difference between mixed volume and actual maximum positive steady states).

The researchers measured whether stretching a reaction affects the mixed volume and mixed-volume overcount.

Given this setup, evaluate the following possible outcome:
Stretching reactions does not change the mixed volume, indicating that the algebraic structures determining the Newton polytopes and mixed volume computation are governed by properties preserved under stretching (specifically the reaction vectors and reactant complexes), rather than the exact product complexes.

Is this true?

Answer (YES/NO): YES